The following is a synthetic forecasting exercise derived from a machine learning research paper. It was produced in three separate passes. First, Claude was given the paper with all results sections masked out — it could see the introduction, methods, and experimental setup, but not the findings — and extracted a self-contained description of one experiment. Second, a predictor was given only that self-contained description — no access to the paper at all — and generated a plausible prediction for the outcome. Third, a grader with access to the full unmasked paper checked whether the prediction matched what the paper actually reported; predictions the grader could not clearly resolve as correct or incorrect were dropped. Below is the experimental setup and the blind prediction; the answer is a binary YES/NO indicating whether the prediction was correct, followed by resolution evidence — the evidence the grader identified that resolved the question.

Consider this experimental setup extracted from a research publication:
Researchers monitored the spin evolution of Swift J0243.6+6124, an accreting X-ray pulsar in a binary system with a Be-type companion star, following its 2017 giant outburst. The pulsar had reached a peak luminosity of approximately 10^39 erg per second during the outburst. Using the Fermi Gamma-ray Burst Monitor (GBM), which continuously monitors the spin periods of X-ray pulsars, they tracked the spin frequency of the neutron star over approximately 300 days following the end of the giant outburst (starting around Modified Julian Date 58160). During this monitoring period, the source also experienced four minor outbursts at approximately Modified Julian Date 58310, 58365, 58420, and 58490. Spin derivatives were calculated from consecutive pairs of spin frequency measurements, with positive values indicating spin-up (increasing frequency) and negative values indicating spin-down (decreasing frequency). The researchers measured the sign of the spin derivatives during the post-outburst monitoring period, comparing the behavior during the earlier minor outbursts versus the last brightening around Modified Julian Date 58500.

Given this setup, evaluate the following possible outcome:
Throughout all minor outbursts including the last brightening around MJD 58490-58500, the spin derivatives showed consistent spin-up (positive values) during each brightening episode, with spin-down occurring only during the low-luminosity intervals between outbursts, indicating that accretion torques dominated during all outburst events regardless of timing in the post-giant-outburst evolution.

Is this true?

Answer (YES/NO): NO